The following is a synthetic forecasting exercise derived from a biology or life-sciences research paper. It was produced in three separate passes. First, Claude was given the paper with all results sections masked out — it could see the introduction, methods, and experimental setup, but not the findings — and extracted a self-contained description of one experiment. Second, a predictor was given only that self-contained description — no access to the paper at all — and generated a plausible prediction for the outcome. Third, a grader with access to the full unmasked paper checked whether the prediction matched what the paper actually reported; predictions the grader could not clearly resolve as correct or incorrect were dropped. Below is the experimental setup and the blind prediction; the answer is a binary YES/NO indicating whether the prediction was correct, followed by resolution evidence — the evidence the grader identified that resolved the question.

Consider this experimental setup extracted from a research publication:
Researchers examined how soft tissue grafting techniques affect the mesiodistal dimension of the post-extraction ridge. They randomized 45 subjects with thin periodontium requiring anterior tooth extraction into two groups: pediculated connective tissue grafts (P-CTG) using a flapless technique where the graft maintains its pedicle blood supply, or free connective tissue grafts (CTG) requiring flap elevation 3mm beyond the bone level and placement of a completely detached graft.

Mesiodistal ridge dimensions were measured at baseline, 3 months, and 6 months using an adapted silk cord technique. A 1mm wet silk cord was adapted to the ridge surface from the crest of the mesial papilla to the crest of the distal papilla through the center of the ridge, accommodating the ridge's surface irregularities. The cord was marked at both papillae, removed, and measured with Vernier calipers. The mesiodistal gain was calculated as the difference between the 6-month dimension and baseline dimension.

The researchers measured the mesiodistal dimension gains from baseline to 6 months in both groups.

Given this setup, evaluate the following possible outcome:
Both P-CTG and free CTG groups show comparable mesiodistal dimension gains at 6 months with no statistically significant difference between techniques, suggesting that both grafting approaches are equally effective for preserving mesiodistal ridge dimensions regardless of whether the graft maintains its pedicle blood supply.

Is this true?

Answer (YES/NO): YES